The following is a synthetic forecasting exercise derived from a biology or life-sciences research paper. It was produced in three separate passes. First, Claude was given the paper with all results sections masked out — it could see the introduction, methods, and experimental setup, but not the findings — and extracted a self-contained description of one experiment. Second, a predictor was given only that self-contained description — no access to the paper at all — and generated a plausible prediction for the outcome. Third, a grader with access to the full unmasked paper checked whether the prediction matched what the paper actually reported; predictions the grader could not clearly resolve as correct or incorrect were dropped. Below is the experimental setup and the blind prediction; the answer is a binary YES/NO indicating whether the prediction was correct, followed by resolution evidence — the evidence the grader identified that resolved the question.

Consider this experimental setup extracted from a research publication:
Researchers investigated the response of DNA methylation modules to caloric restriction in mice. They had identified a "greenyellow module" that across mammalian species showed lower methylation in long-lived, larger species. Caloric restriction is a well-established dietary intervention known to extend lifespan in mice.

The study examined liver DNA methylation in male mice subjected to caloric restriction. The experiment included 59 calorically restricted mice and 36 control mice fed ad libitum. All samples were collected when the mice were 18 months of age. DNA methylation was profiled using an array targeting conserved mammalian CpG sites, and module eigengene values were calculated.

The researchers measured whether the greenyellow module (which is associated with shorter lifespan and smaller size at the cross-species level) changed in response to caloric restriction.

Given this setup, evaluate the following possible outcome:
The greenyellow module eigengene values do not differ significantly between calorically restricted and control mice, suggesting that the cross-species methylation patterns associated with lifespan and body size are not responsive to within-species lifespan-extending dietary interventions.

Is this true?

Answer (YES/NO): NO